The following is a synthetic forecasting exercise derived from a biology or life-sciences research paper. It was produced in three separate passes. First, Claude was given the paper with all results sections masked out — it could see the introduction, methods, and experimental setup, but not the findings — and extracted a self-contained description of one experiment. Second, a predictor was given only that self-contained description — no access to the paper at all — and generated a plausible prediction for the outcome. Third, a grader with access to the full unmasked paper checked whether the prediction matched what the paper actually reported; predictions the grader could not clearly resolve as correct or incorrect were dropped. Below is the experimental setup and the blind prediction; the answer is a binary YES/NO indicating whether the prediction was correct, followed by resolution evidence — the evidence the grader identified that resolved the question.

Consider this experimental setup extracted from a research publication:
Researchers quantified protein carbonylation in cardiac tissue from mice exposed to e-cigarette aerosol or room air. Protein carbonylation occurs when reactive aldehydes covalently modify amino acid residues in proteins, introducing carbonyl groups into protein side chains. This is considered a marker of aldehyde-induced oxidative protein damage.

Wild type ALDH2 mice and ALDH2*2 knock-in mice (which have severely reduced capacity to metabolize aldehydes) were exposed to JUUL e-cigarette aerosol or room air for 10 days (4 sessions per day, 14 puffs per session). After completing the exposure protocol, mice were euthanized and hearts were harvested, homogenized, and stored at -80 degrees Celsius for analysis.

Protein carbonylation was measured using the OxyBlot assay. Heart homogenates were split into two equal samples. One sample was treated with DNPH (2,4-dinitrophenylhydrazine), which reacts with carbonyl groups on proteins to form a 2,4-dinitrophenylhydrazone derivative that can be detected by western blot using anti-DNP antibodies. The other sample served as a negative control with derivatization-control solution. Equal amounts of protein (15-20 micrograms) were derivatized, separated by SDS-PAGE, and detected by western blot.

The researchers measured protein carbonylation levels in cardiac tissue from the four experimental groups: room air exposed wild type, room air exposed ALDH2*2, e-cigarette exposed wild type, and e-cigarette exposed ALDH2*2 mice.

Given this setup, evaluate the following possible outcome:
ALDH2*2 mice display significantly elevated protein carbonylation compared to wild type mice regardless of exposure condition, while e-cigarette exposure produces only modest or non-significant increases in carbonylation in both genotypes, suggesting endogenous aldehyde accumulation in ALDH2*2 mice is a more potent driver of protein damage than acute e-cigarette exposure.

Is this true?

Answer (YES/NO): NO